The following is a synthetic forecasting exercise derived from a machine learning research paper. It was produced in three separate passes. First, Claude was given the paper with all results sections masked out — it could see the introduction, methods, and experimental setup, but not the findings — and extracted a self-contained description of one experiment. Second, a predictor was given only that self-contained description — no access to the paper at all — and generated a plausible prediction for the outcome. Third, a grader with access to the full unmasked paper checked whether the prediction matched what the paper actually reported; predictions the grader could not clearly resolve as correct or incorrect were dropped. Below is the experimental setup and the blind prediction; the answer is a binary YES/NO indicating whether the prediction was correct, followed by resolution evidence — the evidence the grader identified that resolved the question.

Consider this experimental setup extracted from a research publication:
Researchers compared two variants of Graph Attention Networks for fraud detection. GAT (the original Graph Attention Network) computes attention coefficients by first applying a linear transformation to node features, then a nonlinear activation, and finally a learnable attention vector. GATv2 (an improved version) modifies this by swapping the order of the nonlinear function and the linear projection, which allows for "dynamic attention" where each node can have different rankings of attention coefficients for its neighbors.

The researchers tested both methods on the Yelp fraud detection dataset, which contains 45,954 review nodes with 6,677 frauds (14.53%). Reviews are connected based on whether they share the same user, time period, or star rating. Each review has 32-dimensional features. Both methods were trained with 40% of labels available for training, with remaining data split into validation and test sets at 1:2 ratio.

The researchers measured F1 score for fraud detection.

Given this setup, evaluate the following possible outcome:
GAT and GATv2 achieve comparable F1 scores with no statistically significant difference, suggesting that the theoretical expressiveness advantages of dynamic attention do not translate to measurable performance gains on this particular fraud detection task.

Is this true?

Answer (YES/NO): NO